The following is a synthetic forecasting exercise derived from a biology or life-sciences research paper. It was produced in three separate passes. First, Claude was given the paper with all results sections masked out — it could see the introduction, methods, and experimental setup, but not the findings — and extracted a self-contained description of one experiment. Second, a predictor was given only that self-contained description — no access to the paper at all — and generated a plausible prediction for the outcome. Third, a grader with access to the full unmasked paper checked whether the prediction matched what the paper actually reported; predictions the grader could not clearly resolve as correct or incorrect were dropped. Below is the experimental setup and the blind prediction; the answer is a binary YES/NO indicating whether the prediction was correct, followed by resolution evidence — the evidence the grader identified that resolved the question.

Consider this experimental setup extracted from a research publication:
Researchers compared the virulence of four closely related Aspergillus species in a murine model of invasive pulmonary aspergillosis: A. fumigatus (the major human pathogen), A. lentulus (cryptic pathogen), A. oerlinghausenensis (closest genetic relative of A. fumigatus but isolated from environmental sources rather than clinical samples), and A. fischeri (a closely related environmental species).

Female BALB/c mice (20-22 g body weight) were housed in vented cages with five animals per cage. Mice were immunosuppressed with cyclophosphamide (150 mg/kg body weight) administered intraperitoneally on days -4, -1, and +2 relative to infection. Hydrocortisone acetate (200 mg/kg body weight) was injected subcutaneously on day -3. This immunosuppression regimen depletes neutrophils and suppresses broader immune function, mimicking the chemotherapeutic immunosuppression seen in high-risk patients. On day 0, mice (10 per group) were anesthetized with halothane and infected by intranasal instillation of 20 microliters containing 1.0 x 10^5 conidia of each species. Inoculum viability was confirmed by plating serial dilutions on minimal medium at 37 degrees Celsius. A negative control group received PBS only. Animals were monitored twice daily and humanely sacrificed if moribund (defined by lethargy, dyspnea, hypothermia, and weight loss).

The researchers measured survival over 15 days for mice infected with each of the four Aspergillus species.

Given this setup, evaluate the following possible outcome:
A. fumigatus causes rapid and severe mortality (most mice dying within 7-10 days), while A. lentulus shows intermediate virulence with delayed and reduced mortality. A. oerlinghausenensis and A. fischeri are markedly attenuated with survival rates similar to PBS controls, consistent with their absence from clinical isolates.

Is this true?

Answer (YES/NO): NO